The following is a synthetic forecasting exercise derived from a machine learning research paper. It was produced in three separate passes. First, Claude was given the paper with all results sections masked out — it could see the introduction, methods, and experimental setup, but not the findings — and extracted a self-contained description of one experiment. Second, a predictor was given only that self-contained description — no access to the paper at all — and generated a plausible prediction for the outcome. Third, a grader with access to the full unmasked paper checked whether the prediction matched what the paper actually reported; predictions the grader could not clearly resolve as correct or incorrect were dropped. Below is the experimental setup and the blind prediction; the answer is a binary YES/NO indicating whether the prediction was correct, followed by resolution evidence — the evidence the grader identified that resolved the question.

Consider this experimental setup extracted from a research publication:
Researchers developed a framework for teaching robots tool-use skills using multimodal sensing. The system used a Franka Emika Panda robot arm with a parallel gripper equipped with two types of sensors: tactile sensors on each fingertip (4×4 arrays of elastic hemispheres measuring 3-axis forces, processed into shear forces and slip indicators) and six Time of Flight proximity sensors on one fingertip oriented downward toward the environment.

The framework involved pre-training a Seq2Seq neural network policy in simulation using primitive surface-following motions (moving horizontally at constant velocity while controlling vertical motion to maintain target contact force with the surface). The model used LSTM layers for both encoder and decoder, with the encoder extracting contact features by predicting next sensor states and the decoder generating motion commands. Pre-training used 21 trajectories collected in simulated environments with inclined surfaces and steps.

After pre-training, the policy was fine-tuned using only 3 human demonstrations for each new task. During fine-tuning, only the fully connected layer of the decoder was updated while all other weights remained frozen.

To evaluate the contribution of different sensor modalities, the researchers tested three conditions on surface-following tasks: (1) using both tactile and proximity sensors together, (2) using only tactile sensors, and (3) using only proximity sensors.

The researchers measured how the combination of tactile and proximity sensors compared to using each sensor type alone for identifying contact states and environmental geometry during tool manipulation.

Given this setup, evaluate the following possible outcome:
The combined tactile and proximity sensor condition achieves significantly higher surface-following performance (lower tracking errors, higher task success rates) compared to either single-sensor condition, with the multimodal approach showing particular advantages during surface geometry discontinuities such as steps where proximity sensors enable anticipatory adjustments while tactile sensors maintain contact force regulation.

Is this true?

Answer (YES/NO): NO